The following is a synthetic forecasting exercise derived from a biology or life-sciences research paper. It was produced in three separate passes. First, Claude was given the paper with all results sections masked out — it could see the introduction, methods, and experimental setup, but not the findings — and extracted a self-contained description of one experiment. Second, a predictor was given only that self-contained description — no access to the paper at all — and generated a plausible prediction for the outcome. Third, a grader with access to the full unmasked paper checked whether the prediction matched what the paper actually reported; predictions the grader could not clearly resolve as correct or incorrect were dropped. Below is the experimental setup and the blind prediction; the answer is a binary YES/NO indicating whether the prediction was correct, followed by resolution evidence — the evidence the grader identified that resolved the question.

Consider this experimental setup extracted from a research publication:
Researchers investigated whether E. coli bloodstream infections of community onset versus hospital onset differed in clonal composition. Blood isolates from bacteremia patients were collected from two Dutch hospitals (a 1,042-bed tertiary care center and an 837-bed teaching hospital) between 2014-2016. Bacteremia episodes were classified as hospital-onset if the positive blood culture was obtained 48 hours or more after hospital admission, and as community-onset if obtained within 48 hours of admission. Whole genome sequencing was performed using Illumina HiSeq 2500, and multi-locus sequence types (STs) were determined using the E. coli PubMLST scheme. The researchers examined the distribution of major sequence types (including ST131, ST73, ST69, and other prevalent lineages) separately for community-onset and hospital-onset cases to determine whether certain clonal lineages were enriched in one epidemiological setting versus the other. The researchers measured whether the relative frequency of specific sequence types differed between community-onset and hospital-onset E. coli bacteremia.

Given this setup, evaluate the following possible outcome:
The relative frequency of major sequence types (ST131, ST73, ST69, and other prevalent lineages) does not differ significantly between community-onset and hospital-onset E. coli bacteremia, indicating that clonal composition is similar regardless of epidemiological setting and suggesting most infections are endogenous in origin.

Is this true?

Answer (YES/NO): YES